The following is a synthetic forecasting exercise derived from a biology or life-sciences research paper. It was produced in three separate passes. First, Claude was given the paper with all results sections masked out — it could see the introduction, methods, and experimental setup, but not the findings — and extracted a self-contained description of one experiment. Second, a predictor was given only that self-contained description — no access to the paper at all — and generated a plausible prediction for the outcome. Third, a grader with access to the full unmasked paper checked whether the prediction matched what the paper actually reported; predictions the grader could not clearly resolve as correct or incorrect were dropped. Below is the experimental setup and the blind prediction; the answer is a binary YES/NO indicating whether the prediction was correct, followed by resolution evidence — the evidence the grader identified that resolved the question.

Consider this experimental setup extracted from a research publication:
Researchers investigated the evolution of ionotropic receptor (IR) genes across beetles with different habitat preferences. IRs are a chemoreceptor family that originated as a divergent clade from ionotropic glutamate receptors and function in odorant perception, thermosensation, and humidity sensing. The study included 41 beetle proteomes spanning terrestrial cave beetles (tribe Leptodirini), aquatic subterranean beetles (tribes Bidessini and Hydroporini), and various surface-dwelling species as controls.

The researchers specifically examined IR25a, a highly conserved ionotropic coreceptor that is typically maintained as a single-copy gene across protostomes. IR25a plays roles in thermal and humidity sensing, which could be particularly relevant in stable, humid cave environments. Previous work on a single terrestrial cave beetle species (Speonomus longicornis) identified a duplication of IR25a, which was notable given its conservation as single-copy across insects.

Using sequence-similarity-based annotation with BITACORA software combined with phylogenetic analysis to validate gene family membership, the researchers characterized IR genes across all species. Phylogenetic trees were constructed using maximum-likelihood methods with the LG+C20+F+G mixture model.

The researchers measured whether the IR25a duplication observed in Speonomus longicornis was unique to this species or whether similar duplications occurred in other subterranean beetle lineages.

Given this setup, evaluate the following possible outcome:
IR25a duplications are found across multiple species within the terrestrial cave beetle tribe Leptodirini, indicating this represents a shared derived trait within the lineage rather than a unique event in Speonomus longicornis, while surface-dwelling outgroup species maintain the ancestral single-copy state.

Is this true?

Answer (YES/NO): NO